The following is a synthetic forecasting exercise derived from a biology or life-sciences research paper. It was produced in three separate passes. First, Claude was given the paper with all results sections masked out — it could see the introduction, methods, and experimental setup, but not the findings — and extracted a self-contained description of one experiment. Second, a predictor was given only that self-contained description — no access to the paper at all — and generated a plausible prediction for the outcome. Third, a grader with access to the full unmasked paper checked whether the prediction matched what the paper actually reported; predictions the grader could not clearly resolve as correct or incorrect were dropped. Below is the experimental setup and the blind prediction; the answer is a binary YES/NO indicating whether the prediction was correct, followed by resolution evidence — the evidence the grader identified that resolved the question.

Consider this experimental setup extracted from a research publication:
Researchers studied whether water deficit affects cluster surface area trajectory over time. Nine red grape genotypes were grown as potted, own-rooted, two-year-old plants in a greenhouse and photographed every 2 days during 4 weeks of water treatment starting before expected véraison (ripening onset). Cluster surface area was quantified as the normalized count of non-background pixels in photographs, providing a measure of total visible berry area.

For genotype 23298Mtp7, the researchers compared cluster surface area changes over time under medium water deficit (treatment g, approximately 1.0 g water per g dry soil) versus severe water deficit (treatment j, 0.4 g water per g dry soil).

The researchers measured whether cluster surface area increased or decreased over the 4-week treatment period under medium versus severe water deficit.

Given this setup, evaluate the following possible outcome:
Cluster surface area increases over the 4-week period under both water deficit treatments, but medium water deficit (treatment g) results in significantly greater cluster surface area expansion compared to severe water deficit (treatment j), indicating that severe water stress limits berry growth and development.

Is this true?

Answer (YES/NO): NO